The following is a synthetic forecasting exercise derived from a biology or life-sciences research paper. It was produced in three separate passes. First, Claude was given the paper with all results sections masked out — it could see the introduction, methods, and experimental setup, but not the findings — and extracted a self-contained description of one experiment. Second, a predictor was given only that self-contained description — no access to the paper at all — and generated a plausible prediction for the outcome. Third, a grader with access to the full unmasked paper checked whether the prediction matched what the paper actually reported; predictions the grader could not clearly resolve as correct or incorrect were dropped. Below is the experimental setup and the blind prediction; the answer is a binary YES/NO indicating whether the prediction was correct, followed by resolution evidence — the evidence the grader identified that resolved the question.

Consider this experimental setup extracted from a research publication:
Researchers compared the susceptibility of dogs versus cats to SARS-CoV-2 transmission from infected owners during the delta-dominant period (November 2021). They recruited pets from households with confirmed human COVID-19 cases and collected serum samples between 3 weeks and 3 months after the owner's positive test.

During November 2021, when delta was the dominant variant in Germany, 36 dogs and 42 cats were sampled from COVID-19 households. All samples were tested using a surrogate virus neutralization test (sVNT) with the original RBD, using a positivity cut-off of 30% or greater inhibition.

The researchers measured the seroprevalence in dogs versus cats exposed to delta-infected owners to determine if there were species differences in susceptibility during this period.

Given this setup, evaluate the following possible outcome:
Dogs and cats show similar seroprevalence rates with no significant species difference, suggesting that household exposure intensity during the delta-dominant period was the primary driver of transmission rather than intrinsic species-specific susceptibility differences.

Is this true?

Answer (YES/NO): YES